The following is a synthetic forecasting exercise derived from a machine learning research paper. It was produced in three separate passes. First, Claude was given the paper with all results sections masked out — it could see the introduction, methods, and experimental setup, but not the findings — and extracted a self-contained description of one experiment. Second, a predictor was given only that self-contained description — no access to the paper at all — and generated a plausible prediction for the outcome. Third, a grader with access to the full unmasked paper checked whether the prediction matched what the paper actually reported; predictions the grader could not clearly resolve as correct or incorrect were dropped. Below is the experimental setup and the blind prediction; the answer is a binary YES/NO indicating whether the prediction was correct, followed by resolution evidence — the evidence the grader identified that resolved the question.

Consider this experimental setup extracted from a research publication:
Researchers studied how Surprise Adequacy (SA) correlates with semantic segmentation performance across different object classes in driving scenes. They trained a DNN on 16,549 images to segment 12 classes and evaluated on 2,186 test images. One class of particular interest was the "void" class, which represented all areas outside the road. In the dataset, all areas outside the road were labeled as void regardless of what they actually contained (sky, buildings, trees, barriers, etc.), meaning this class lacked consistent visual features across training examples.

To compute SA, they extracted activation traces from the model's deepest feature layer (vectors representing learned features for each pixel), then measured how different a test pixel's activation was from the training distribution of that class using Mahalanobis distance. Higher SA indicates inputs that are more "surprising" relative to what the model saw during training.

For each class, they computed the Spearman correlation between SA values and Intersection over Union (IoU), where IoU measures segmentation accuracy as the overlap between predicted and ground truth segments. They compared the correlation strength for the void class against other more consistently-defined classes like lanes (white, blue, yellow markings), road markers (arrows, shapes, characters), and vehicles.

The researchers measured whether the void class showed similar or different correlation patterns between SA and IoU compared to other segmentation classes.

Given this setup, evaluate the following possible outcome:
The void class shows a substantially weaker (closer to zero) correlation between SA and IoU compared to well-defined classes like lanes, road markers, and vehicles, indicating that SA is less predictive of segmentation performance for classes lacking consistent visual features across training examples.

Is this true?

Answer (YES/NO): YES